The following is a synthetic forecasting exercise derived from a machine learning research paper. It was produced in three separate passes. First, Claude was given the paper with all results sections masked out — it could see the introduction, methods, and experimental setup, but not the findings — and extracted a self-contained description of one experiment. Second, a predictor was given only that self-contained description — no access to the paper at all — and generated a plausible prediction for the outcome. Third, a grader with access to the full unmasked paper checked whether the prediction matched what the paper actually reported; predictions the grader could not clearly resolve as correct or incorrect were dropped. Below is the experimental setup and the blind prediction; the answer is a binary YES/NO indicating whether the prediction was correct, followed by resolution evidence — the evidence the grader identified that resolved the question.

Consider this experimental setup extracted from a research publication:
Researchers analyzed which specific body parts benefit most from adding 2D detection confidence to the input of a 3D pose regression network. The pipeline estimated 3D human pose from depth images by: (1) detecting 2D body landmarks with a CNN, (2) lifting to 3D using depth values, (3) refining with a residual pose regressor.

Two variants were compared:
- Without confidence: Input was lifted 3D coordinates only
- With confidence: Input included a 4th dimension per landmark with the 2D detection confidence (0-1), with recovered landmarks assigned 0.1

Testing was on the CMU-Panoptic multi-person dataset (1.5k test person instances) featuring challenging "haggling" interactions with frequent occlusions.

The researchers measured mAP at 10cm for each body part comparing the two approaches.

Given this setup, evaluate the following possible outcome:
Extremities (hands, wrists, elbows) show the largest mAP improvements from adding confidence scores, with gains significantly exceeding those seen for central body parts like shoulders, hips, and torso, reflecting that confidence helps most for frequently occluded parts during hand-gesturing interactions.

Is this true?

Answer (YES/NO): NO